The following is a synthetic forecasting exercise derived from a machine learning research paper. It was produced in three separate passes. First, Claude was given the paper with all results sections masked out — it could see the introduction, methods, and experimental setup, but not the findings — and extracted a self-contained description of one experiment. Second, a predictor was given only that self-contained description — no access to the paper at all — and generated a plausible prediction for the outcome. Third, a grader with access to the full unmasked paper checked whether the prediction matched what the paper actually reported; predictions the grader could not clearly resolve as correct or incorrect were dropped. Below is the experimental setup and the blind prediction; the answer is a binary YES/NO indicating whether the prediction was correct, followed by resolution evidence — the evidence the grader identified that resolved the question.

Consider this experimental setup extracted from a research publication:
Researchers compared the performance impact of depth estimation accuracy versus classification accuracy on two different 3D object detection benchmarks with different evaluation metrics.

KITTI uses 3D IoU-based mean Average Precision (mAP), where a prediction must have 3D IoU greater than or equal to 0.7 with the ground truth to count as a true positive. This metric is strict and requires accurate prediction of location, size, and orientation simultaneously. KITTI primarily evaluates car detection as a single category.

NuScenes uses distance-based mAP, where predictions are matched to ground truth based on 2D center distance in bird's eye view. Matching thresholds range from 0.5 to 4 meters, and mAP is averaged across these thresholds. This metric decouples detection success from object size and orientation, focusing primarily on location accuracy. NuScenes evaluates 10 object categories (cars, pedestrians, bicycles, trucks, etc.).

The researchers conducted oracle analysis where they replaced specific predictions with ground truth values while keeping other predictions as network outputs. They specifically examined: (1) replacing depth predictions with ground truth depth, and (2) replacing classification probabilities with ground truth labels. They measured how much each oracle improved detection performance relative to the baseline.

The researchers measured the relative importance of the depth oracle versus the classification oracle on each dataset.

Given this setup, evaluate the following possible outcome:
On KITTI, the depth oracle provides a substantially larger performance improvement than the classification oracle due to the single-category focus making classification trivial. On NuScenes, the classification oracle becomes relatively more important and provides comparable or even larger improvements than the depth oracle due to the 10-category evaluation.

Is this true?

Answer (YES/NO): NO